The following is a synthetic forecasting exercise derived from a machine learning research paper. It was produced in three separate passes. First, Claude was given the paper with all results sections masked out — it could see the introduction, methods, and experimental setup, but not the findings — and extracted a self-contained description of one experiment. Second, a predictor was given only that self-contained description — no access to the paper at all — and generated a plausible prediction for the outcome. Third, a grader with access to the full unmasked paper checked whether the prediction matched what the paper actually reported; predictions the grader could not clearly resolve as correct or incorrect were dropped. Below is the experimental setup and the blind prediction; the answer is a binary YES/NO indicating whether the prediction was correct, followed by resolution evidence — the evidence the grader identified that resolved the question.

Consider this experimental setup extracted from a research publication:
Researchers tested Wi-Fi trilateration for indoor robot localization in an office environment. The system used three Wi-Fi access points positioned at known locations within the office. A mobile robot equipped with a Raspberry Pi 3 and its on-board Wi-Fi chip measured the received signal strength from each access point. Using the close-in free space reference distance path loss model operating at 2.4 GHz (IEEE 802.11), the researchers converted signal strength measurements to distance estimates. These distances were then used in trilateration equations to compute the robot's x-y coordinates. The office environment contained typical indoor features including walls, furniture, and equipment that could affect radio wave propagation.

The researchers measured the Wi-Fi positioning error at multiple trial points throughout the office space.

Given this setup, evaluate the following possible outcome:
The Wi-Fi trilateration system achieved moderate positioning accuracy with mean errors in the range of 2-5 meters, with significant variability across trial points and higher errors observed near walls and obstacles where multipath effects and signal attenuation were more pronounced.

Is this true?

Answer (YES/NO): NO